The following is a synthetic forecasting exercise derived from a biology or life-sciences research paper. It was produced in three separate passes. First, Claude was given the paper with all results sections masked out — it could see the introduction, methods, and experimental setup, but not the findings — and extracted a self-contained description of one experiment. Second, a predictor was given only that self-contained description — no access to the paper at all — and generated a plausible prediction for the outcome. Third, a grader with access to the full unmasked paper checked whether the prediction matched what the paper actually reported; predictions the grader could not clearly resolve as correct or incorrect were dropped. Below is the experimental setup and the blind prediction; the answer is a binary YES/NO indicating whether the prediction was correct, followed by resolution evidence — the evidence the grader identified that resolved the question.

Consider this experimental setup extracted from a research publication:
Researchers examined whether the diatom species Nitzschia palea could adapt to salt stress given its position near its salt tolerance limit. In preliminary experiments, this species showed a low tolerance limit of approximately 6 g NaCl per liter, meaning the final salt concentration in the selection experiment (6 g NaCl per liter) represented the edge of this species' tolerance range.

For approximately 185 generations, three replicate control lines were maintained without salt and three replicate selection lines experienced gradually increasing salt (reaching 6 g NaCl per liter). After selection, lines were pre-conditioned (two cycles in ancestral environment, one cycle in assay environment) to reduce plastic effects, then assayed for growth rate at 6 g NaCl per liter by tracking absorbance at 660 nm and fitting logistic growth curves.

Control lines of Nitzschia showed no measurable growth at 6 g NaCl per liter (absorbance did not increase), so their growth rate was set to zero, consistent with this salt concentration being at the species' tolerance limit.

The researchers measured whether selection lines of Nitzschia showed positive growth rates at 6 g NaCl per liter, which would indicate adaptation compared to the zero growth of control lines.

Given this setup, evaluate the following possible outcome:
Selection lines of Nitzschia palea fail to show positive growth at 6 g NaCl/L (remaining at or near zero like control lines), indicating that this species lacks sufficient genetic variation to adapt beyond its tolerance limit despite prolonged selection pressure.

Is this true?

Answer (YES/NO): NO